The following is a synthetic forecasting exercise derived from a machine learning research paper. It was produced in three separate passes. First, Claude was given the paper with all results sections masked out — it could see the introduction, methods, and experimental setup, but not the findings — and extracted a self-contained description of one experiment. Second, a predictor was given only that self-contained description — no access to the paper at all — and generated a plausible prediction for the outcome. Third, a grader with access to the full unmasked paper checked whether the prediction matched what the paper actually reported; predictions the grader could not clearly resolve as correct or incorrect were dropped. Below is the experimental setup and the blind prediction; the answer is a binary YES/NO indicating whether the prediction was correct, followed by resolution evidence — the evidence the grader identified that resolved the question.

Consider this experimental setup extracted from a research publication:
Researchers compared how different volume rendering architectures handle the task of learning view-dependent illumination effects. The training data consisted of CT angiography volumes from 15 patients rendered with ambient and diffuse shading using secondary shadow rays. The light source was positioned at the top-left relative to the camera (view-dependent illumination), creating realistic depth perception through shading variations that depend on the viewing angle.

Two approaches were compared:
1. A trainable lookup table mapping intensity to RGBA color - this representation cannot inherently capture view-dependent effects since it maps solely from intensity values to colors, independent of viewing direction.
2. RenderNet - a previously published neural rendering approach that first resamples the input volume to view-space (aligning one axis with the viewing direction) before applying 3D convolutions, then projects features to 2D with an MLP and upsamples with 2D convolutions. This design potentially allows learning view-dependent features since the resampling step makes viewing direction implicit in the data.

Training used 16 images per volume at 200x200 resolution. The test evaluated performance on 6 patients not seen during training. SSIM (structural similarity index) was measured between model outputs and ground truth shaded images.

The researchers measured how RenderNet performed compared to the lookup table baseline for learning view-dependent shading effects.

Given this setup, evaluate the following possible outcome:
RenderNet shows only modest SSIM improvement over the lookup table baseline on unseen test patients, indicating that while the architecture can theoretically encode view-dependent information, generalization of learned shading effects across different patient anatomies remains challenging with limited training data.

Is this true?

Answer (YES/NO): NO